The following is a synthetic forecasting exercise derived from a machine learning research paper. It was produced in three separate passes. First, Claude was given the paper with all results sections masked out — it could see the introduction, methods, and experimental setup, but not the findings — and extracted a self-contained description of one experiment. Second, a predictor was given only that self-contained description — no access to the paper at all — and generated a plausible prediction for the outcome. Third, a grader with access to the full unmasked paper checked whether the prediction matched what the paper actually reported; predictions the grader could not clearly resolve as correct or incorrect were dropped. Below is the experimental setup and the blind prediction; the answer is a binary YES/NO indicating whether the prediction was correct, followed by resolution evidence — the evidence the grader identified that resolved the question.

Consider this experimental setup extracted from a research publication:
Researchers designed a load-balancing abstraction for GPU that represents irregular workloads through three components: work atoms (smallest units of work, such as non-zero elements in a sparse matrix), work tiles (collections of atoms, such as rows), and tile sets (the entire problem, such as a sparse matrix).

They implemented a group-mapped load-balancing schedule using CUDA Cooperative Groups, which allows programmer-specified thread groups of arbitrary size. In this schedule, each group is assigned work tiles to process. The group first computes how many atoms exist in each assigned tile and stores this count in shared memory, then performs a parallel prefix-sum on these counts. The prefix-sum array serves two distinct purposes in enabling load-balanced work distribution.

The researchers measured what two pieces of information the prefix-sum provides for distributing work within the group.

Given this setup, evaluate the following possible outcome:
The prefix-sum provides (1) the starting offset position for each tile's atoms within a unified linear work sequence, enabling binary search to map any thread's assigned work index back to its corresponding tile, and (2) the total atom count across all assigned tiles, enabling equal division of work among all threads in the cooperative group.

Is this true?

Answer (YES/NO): YES